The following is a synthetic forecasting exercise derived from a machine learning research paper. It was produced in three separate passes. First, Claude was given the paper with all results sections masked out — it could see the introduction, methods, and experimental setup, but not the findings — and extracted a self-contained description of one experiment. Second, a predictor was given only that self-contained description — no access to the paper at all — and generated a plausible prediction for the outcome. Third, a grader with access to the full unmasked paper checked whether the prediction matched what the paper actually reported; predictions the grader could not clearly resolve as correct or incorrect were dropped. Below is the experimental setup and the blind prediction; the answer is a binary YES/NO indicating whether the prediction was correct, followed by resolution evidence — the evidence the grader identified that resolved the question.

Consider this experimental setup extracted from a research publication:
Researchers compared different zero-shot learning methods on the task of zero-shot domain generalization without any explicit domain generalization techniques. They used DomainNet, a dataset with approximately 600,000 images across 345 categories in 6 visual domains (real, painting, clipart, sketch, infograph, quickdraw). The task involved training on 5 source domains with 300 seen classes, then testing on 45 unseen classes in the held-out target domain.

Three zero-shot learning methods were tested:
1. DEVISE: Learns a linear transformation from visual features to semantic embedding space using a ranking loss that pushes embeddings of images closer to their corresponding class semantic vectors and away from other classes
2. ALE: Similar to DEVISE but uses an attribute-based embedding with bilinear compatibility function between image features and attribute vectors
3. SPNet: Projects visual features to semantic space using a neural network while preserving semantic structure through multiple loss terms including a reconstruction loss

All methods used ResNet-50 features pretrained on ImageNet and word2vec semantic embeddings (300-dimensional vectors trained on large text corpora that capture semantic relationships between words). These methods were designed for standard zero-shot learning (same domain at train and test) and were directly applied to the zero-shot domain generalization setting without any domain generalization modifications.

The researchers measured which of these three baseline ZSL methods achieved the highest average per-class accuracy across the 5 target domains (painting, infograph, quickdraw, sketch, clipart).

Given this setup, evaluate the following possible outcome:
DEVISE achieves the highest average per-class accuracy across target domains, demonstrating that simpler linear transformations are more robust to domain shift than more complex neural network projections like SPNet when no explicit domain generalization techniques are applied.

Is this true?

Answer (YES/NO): NO